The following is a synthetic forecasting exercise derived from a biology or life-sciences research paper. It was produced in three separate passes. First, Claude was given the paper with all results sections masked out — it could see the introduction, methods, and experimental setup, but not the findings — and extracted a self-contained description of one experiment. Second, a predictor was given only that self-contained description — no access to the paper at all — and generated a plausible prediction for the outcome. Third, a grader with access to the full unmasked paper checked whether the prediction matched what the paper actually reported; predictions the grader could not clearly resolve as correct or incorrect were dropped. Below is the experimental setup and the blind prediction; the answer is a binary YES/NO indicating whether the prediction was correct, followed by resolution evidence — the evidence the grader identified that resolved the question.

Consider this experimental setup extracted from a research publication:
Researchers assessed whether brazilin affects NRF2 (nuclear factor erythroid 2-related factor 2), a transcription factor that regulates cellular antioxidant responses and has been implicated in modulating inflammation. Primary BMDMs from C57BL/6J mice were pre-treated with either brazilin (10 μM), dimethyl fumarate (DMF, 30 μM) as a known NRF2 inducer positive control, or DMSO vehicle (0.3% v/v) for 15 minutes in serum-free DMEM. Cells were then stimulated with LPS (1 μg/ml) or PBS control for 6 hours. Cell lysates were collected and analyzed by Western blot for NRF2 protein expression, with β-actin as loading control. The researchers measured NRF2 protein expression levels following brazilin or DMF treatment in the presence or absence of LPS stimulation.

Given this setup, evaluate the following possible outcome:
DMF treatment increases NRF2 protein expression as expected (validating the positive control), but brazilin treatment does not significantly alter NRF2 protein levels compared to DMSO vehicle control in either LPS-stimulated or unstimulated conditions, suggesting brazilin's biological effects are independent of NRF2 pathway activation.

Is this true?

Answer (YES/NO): NO